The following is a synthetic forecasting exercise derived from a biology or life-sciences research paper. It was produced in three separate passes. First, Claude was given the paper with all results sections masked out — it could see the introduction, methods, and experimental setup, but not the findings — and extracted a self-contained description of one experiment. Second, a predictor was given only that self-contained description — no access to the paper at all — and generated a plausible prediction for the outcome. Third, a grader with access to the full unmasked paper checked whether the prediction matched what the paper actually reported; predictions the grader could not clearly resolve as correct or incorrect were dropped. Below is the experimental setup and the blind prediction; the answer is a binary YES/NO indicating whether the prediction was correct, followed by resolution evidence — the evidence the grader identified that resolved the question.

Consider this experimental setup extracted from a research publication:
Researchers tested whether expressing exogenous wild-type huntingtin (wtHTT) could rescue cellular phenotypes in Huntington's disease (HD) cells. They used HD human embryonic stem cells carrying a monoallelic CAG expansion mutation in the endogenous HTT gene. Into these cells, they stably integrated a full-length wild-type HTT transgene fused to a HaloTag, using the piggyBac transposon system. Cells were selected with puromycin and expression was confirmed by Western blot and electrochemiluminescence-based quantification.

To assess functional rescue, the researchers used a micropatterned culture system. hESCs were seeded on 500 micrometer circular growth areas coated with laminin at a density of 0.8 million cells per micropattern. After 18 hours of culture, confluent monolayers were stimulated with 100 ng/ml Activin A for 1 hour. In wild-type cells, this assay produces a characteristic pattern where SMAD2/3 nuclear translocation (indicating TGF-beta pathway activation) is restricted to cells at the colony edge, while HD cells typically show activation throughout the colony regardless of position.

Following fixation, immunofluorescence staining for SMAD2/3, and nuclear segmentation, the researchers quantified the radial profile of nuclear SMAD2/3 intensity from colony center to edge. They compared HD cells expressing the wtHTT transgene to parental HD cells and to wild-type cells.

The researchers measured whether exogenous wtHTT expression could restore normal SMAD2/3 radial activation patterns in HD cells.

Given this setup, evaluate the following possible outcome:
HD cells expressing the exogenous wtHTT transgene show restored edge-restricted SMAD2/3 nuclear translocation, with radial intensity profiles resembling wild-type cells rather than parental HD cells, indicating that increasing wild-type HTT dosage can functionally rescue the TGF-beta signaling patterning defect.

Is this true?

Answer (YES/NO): NO